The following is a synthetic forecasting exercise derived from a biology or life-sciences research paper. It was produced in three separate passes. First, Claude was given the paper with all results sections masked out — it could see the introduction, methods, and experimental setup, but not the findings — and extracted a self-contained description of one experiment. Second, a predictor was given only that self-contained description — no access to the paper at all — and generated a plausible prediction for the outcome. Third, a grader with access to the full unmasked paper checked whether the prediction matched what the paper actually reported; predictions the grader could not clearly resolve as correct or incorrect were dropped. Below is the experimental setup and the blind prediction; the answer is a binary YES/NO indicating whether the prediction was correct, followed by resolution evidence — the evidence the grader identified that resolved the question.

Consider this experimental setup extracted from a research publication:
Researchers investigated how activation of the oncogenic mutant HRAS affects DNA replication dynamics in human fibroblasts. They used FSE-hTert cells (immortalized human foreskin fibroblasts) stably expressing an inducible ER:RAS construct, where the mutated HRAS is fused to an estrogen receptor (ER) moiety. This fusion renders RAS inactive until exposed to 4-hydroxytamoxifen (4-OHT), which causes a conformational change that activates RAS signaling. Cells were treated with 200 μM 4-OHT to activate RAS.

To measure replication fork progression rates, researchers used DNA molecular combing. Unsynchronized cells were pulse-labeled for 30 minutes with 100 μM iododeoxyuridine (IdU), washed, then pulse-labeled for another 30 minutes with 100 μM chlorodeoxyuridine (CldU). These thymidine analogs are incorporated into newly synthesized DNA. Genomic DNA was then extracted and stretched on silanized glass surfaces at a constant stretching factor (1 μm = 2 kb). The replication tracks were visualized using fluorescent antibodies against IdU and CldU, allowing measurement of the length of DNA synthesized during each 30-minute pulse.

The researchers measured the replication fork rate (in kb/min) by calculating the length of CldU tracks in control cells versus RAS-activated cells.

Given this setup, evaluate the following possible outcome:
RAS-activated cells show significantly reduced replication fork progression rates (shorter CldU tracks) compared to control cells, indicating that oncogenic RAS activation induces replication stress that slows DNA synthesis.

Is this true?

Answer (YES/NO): NO